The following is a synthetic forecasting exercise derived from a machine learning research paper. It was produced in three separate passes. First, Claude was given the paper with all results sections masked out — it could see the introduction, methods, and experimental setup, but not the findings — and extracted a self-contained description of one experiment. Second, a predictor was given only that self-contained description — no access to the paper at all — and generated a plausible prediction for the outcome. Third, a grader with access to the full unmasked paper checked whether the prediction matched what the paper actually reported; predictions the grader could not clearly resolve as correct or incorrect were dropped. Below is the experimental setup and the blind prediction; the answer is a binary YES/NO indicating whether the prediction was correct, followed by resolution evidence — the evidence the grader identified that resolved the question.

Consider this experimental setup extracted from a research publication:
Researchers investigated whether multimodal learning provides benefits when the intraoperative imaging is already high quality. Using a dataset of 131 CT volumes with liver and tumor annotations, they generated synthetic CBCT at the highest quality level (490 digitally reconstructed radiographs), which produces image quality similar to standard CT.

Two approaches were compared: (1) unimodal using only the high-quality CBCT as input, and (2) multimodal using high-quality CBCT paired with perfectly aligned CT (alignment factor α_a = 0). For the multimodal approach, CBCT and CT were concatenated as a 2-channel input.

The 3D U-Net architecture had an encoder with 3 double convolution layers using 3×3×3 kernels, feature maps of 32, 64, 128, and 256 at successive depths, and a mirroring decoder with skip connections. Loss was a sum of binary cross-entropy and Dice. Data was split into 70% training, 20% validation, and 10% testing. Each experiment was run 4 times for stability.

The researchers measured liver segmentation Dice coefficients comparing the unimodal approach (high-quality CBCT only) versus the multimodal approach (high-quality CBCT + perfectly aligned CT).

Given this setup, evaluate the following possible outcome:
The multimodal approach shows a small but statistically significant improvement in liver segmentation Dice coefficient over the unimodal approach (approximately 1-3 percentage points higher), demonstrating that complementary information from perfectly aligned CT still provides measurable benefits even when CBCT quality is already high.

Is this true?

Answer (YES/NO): NO